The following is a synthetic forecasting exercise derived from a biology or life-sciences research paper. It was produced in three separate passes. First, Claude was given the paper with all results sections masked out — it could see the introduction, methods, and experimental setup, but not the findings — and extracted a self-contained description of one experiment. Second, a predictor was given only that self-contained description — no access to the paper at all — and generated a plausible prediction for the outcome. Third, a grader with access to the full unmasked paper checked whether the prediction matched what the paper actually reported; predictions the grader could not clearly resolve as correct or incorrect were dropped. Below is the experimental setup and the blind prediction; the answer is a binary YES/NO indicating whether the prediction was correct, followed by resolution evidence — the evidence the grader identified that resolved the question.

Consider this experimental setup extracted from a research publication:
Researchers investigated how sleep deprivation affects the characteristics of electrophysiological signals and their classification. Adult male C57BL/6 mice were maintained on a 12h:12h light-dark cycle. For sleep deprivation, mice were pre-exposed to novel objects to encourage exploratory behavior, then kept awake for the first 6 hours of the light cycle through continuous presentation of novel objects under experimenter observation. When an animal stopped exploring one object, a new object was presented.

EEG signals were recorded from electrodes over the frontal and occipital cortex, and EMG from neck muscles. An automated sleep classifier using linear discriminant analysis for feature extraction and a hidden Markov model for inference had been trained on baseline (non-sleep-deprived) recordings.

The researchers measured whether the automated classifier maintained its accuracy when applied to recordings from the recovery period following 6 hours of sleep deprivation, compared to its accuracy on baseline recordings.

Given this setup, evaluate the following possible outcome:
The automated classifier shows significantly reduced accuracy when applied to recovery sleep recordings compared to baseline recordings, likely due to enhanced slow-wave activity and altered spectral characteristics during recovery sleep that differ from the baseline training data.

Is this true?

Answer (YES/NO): NO